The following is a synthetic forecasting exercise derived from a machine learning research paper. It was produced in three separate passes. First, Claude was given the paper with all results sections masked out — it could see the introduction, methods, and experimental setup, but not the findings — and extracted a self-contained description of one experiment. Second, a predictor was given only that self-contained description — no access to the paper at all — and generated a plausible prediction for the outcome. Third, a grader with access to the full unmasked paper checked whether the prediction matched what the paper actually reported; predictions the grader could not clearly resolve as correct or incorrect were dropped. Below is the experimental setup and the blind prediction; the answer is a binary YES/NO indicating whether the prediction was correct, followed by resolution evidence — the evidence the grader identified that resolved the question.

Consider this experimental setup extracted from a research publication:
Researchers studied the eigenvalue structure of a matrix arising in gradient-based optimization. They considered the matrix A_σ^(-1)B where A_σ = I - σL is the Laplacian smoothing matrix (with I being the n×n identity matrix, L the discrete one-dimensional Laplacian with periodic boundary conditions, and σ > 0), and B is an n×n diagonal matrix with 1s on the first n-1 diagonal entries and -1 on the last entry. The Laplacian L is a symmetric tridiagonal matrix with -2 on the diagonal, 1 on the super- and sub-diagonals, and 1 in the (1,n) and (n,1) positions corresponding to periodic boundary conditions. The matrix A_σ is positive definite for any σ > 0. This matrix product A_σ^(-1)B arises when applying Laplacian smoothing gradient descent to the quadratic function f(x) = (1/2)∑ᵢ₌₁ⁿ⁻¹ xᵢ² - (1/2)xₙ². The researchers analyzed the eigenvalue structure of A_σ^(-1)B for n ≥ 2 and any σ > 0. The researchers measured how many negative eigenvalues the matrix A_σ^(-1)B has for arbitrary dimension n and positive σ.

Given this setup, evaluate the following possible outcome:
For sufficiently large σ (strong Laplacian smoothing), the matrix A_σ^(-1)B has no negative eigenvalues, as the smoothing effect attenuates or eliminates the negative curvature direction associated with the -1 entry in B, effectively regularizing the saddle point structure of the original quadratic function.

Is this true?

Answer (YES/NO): NO